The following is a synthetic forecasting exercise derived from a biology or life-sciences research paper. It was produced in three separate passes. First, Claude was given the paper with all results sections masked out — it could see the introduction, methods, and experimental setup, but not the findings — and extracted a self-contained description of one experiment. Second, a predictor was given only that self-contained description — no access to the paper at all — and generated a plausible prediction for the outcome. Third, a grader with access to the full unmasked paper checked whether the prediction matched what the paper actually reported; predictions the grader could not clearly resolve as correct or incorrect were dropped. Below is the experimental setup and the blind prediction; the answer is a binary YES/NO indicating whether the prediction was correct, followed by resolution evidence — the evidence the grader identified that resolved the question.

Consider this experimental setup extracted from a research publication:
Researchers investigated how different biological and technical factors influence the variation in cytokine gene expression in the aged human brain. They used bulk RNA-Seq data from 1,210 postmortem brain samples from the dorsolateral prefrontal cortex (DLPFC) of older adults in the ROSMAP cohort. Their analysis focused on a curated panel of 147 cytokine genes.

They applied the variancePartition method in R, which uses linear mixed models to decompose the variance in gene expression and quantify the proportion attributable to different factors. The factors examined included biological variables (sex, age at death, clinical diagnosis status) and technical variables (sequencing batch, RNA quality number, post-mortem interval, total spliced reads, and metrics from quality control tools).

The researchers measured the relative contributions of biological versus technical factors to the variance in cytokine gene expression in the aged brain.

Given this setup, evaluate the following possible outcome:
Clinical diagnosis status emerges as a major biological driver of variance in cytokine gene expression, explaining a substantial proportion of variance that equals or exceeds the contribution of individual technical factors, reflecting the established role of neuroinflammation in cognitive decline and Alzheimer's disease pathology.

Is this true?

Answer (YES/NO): NO